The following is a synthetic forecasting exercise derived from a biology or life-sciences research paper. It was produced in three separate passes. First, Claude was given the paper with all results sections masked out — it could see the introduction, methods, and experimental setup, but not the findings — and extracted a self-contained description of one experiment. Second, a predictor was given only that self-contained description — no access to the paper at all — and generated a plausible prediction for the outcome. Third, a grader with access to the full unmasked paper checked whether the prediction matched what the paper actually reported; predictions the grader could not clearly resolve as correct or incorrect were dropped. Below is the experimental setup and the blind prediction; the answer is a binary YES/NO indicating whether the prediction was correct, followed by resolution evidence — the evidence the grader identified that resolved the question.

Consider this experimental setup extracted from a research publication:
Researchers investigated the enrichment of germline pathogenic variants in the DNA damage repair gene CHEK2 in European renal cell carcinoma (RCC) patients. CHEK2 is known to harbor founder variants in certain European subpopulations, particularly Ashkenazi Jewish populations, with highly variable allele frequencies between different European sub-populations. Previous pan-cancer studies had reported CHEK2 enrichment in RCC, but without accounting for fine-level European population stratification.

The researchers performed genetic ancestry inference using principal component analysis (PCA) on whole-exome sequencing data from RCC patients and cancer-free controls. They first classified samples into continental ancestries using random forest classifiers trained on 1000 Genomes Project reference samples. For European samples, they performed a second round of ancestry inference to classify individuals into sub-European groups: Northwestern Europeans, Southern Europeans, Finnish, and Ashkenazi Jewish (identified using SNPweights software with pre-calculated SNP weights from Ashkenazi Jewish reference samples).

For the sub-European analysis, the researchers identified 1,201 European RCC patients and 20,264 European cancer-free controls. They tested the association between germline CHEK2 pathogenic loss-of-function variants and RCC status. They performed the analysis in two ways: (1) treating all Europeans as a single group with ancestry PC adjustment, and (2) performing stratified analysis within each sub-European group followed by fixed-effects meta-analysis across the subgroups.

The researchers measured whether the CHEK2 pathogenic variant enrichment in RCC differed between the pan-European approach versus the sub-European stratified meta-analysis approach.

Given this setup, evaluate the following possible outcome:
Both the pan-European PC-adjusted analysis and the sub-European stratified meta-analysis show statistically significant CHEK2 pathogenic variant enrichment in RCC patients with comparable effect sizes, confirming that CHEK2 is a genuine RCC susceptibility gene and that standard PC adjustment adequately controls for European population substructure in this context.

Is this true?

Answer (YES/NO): NO